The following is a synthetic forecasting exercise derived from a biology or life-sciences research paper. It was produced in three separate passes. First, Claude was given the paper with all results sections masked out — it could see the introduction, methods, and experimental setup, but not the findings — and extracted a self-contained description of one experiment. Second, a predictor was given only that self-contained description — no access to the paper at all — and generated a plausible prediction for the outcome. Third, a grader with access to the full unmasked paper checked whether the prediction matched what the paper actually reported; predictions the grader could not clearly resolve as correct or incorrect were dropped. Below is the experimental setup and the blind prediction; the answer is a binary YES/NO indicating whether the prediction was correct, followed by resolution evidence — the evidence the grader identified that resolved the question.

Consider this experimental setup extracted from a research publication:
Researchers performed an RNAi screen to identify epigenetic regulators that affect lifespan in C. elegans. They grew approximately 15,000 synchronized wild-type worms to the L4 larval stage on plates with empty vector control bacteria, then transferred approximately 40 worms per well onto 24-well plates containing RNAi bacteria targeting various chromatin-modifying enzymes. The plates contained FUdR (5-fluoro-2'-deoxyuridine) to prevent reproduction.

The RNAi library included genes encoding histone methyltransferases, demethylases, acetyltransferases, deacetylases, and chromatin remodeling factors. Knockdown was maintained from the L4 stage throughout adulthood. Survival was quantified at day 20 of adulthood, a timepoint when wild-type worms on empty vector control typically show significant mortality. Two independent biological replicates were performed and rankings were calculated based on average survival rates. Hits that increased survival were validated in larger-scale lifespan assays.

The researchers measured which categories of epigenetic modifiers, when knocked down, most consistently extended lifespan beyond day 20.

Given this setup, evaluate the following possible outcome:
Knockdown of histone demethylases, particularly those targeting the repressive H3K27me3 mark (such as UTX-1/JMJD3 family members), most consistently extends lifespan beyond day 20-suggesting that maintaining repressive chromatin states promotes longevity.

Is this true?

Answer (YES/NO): NO